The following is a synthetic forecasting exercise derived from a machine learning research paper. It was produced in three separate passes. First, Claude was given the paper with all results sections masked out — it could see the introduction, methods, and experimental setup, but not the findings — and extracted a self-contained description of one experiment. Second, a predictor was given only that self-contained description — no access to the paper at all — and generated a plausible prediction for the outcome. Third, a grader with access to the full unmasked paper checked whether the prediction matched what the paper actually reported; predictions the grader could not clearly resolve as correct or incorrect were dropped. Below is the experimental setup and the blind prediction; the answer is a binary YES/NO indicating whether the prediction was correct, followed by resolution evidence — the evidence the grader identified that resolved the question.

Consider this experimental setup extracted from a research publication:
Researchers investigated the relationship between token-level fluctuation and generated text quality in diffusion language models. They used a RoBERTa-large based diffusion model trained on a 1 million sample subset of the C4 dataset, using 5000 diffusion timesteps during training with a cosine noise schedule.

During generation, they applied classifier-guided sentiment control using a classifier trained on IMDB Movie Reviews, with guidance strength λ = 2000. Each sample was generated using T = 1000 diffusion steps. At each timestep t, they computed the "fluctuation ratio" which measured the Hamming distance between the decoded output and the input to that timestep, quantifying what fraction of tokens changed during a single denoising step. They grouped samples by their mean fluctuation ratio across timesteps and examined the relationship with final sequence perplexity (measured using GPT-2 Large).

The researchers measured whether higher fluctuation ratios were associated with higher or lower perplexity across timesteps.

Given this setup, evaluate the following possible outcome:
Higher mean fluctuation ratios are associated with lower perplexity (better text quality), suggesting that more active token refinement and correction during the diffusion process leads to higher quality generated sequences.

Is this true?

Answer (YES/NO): NO